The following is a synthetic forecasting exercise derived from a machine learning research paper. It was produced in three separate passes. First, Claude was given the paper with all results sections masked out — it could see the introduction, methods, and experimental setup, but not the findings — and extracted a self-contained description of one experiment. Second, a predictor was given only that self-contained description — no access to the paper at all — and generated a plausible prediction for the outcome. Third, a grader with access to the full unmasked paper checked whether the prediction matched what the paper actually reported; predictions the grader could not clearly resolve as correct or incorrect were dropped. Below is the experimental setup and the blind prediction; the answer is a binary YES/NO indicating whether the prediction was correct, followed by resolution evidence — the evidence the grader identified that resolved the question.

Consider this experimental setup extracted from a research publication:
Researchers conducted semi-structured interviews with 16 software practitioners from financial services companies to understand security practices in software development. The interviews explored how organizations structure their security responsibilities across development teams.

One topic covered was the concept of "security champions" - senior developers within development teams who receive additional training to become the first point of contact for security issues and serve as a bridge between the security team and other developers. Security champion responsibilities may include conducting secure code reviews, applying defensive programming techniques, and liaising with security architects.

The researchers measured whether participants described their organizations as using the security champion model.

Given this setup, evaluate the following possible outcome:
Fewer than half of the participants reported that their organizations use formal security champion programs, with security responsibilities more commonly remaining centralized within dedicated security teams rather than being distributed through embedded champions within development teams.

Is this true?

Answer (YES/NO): YES